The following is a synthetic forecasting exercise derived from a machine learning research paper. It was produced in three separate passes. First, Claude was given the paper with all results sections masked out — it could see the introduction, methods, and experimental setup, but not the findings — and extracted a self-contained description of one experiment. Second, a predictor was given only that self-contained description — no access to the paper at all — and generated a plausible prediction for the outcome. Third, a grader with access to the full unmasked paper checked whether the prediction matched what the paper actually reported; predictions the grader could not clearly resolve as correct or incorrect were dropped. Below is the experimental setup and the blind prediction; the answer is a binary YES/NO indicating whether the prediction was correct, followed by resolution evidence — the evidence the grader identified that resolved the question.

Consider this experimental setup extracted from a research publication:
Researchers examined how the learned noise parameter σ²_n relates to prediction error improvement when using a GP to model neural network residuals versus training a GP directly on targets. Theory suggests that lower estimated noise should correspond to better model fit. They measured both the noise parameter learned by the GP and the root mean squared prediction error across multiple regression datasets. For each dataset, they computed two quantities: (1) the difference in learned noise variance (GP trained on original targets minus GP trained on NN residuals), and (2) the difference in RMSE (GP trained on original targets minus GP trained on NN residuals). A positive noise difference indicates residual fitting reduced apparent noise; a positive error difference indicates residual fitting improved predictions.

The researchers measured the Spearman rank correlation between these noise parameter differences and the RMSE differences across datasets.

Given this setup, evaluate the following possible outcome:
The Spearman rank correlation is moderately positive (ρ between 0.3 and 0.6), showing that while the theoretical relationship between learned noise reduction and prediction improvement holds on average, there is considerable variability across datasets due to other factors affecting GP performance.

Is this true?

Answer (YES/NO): NO